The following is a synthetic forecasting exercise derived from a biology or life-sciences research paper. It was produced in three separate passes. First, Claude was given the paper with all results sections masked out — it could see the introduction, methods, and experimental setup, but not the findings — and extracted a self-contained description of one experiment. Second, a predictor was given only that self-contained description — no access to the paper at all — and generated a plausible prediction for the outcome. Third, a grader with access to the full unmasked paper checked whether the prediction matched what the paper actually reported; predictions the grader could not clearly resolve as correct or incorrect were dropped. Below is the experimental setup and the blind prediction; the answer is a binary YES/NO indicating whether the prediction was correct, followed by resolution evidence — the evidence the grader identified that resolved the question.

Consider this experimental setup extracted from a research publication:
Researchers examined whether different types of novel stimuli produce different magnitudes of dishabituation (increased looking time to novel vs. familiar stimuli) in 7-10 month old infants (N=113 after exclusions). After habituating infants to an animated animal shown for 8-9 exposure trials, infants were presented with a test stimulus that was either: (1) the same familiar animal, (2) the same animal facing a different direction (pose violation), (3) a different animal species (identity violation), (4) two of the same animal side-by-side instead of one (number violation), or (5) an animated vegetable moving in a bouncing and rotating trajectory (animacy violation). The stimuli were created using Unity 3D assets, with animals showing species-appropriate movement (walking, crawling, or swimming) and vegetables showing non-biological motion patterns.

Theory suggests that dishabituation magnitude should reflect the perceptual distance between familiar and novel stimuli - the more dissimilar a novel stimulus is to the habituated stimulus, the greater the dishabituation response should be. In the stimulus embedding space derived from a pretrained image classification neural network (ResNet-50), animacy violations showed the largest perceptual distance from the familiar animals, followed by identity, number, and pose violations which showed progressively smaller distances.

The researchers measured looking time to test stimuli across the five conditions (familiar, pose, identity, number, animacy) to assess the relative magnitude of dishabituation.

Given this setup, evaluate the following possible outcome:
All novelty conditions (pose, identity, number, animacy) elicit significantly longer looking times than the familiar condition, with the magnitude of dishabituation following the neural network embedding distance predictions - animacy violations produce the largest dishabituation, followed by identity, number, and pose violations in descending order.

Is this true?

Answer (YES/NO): NO